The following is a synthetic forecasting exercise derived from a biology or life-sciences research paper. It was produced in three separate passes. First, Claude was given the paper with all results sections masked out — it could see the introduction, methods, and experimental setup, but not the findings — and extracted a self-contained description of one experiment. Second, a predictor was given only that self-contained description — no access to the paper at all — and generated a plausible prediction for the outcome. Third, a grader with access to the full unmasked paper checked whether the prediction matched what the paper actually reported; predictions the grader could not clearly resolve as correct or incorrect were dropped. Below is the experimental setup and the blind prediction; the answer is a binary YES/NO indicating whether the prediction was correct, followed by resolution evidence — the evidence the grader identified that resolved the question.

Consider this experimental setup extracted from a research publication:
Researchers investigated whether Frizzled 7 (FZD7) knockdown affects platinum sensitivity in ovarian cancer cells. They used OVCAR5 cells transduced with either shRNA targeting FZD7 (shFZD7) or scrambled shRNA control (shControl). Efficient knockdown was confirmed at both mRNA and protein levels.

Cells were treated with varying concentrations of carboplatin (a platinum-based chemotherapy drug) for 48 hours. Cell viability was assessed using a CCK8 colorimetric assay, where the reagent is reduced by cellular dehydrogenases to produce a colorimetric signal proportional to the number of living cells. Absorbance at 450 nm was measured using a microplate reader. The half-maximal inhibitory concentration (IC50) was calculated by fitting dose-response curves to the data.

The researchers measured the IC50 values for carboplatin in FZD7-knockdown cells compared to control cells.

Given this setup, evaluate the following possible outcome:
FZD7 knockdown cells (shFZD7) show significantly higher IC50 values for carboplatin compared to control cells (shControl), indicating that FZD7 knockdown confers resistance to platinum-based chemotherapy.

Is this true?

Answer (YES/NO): NO